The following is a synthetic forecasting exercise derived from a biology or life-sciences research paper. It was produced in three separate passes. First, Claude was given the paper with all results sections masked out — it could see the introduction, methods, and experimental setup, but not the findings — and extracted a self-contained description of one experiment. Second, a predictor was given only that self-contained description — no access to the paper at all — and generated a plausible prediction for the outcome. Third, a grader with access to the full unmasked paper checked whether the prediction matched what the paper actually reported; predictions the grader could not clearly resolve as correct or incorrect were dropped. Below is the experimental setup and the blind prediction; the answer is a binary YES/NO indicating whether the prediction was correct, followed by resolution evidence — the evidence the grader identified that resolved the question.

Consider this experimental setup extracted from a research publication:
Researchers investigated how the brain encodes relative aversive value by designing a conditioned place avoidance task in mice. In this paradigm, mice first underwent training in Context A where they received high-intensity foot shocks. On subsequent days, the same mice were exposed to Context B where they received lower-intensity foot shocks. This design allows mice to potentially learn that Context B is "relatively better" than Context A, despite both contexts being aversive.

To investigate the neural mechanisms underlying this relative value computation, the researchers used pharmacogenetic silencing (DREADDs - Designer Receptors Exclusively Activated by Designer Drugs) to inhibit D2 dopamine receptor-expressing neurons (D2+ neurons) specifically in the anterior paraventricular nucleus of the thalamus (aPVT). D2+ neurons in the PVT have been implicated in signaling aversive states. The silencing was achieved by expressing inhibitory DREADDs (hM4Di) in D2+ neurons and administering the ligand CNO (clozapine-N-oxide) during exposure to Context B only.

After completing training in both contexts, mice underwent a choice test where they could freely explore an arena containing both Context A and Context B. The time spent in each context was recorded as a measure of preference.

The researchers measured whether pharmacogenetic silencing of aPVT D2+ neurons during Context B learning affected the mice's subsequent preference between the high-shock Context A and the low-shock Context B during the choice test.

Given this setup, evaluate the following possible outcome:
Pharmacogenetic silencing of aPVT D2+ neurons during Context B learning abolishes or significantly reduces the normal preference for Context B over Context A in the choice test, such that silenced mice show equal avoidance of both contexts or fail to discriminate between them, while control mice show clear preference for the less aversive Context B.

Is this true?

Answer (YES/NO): YES